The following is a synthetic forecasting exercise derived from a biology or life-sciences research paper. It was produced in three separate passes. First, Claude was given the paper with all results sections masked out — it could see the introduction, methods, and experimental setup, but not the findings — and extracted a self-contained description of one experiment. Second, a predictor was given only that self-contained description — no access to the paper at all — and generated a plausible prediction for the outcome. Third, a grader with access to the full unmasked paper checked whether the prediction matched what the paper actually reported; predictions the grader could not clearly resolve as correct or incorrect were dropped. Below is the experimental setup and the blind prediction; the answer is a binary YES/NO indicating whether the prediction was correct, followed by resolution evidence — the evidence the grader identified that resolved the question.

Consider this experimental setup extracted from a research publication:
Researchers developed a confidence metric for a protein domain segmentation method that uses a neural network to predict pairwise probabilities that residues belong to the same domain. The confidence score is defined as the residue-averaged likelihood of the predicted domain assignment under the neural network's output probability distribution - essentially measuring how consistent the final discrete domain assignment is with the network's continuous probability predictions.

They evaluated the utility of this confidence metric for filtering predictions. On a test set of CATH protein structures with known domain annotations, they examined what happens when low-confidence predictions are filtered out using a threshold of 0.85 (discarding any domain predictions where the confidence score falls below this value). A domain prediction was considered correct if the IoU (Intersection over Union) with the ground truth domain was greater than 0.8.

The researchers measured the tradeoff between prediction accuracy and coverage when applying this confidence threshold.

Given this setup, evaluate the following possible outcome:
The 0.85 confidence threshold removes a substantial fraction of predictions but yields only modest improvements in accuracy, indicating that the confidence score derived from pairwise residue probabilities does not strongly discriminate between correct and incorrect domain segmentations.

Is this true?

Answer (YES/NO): NO